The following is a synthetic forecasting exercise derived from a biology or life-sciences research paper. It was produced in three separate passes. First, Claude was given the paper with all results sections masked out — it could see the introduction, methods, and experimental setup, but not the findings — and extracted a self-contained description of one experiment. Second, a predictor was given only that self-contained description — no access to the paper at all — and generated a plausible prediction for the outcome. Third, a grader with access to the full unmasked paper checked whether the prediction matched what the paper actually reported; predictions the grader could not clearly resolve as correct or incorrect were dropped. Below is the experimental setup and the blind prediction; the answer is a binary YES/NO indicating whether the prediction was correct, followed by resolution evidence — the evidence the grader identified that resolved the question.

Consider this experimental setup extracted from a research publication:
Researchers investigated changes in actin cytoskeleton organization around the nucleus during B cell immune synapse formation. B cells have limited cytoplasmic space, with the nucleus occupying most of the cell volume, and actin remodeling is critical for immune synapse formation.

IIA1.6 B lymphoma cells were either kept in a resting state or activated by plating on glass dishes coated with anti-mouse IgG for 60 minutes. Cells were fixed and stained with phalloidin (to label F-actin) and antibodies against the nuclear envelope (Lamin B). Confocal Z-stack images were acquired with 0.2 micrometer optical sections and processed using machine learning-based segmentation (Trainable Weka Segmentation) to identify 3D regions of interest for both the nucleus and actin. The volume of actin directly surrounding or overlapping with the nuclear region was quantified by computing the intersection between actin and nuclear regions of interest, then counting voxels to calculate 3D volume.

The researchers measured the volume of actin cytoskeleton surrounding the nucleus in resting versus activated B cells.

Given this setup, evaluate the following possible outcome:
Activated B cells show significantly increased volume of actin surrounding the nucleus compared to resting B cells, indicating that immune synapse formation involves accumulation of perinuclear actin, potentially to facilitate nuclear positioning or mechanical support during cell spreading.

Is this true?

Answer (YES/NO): YES